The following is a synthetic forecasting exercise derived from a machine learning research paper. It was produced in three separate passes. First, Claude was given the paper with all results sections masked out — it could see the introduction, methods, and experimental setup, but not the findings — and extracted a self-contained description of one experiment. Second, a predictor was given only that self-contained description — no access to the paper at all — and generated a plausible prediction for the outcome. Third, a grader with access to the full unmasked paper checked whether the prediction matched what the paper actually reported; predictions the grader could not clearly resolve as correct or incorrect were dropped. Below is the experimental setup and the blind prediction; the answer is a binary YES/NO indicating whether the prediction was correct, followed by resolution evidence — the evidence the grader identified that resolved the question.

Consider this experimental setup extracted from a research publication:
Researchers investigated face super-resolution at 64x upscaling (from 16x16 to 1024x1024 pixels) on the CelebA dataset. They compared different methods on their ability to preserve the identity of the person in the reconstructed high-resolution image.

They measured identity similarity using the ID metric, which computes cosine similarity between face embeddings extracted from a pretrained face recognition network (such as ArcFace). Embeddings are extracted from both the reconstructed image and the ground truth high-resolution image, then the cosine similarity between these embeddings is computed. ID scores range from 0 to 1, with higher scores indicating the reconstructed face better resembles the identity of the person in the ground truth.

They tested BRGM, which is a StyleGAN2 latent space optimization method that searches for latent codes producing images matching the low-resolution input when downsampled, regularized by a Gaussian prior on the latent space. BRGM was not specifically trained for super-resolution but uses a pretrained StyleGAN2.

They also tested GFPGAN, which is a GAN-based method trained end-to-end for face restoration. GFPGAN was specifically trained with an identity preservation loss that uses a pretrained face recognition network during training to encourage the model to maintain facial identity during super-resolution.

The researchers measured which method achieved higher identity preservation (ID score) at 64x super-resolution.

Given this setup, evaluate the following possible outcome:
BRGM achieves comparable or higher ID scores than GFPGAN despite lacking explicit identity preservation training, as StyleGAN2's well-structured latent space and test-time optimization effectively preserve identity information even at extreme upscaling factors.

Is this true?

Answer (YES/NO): NO